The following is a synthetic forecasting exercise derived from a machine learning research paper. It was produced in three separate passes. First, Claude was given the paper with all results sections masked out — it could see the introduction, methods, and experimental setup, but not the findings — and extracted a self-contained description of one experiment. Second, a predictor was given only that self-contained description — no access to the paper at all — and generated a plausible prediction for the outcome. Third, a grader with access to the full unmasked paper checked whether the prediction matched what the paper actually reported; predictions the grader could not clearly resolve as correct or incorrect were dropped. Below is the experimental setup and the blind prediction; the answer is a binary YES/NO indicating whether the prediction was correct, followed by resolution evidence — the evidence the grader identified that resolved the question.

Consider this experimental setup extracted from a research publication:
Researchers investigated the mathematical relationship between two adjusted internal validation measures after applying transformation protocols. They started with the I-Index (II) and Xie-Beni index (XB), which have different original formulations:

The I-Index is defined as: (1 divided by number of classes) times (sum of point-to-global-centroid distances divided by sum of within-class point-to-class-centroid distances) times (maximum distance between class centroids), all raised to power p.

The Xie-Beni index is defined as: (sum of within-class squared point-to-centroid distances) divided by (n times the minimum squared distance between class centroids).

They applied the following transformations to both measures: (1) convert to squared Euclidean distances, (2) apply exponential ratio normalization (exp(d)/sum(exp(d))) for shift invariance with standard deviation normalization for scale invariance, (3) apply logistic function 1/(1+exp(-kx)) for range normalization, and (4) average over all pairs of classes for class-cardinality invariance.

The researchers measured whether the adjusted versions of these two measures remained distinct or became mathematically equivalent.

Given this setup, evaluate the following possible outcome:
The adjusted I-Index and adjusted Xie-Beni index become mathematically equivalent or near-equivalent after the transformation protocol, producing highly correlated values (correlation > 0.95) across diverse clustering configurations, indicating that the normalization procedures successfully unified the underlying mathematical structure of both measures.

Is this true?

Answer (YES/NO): YES